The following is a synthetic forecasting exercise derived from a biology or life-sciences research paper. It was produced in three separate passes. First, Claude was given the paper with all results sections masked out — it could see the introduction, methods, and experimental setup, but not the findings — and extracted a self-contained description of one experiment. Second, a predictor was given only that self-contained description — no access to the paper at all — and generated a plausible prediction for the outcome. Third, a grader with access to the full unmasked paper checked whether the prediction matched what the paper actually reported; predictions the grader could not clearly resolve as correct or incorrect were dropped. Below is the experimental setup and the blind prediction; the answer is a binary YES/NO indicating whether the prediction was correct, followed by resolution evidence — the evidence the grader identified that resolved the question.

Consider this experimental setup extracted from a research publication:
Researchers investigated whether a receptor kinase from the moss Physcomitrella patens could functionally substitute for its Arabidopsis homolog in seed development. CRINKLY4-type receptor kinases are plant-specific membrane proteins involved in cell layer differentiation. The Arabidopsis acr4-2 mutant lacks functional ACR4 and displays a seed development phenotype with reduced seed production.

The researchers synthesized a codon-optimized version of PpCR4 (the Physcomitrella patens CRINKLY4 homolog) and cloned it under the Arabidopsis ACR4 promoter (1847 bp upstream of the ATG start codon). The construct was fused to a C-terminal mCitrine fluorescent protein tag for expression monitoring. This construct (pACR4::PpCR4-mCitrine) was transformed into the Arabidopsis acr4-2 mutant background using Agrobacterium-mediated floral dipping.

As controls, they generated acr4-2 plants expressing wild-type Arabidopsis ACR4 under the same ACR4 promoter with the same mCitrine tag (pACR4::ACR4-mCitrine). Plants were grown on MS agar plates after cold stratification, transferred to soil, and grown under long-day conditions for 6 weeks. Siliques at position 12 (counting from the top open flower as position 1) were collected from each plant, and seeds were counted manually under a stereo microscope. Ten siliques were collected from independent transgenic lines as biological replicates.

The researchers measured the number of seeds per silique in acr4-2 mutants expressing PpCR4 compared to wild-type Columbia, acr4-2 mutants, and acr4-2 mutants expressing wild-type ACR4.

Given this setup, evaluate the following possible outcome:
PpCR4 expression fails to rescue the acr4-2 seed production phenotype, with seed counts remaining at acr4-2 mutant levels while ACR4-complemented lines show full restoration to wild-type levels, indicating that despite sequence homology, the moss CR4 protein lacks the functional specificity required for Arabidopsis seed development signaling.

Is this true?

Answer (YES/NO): NO